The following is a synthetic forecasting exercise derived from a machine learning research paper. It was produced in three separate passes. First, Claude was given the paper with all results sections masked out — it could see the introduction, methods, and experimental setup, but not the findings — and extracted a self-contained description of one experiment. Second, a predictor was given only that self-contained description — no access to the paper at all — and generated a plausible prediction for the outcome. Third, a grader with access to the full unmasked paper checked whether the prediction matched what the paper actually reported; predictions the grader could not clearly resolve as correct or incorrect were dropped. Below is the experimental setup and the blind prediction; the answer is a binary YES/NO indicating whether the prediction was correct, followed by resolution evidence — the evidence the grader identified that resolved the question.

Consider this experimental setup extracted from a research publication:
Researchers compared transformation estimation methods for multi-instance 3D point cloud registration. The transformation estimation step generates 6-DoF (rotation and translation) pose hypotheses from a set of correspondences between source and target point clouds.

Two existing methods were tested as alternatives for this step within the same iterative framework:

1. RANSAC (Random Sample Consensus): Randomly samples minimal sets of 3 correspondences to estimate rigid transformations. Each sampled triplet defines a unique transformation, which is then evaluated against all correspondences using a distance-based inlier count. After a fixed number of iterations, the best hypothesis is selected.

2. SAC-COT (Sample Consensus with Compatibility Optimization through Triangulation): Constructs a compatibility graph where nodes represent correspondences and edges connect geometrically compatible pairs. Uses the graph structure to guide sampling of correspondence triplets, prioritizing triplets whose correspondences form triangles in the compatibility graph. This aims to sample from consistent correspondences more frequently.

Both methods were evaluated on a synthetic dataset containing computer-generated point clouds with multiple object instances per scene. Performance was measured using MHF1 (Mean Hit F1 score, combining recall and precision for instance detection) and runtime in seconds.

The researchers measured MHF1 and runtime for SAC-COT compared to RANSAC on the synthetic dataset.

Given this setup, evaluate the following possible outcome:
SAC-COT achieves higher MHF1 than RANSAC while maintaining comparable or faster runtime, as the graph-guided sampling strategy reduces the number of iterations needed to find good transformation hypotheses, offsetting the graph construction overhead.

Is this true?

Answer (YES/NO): NO